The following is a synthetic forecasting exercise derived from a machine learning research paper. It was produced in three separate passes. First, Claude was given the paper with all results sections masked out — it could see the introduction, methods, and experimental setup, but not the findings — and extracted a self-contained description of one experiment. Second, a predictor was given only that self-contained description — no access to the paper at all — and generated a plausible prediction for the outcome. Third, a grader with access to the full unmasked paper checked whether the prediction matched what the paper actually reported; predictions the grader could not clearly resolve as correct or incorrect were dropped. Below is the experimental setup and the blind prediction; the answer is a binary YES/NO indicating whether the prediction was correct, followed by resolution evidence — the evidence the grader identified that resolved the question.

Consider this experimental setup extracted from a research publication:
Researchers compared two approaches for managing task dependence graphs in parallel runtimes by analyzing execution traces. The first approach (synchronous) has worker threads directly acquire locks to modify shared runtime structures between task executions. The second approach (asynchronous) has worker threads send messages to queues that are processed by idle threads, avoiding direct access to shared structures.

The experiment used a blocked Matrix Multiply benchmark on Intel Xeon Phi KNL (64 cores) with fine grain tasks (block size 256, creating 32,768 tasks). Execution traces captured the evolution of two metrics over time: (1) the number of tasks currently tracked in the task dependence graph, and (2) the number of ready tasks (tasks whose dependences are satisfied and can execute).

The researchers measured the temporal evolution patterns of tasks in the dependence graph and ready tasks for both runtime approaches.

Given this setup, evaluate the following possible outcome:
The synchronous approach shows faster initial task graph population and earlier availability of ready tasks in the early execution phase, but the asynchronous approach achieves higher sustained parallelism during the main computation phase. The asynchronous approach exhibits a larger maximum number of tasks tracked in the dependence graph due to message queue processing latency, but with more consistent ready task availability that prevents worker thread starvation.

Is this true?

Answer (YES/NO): NO